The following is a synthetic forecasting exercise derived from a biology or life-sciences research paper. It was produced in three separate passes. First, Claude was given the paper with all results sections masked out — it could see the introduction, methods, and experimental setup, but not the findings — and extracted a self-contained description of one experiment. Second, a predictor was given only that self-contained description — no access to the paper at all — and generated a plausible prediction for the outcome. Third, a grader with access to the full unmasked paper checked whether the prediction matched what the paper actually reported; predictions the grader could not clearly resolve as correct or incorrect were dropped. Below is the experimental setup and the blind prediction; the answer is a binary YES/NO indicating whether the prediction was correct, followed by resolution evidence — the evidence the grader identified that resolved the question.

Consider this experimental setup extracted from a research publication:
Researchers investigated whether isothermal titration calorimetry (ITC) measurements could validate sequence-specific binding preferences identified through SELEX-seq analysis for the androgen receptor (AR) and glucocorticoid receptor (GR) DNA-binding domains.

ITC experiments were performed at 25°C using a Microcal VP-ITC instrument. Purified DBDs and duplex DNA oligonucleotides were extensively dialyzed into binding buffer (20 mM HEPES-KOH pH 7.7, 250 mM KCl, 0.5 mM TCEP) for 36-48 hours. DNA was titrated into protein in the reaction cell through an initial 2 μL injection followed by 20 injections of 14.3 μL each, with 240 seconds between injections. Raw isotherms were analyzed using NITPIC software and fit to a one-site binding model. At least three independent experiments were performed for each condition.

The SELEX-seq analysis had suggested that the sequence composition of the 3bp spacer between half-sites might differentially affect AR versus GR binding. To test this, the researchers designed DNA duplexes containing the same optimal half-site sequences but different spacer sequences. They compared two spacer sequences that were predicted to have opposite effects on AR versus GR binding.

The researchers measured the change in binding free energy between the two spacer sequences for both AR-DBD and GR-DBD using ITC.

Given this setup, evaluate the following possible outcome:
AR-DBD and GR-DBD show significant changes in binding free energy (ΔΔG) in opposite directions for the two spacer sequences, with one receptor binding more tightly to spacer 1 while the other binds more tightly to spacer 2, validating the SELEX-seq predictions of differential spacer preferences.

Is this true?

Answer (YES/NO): NO